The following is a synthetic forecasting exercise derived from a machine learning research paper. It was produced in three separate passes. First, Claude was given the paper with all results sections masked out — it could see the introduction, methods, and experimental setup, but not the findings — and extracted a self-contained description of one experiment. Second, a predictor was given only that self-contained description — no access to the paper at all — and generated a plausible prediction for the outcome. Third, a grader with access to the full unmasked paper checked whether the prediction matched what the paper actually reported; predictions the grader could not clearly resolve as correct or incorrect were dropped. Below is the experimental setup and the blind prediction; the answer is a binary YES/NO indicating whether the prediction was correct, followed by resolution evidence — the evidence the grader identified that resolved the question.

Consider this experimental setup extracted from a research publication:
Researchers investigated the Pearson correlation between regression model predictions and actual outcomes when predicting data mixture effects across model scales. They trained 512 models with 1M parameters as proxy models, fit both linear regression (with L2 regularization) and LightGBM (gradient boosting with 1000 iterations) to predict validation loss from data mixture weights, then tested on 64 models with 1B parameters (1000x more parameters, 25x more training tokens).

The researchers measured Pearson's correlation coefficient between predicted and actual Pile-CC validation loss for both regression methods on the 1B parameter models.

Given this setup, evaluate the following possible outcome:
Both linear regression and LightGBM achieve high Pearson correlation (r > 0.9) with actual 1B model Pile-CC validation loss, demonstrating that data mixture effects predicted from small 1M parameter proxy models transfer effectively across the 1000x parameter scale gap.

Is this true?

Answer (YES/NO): NO